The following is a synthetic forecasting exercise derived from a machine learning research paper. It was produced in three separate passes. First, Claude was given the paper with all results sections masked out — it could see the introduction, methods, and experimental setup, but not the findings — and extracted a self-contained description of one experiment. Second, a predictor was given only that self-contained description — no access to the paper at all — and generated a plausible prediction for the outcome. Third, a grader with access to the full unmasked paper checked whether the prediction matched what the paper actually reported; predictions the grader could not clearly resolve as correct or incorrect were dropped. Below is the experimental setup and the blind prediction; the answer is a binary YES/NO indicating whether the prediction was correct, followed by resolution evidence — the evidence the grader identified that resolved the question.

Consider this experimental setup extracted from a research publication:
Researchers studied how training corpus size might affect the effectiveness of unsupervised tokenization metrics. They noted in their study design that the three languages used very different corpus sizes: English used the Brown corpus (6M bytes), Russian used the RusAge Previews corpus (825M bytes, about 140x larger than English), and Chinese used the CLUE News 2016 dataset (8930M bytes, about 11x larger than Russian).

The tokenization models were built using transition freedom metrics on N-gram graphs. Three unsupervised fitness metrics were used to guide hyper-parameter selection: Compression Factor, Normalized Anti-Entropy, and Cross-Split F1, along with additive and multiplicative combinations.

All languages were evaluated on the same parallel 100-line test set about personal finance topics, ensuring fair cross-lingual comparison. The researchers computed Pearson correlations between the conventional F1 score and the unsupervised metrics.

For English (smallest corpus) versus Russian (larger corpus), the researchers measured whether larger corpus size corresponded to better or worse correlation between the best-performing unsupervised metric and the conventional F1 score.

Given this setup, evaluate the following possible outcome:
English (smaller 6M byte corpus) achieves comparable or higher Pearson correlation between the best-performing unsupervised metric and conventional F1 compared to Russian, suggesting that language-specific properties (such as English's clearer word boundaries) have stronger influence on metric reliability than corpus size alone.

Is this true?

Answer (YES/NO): YES